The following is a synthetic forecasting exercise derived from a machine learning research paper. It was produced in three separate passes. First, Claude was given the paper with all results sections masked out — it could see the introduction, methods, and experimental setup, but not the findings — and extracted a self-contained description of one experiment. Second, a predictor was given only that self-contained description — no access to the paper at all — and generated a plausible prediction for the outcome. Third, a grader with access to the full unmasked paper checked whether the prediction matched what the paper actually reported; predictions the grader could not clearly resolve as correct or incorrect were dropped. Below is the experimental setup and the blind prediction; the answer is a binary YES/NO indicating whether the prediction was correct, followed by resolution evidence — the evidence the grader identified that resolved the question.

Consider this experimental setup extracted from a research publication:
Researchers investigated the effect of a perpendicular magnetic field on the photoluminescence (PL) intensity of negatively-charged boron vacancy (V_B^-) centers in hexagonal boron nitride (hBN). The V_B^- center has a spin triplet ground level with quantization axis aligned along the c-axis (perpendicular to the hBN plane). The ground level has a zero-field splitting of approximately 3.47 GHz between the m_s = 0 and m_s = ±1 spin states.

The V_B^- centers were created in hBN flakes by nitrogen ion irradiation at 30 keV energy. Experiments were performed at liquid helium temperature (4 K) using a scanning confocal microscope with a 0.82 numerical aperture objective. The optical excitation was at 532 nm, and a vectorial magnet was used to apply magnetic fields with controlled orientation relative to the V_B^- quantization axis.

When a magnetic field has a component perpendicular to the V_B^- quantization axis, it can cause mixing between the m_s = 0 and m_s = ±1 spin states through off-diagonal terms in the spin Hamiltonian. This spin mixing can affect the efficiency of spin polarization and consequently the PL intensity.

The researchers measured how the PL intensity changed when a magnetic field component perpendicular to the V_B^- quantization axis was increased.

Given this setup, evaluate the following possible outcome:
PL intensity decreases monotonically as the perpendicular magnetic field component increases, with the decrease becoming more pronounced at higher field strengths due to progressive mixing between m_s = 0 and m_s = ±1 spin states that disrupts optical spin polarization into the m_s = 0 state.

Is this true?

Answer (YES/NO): NO